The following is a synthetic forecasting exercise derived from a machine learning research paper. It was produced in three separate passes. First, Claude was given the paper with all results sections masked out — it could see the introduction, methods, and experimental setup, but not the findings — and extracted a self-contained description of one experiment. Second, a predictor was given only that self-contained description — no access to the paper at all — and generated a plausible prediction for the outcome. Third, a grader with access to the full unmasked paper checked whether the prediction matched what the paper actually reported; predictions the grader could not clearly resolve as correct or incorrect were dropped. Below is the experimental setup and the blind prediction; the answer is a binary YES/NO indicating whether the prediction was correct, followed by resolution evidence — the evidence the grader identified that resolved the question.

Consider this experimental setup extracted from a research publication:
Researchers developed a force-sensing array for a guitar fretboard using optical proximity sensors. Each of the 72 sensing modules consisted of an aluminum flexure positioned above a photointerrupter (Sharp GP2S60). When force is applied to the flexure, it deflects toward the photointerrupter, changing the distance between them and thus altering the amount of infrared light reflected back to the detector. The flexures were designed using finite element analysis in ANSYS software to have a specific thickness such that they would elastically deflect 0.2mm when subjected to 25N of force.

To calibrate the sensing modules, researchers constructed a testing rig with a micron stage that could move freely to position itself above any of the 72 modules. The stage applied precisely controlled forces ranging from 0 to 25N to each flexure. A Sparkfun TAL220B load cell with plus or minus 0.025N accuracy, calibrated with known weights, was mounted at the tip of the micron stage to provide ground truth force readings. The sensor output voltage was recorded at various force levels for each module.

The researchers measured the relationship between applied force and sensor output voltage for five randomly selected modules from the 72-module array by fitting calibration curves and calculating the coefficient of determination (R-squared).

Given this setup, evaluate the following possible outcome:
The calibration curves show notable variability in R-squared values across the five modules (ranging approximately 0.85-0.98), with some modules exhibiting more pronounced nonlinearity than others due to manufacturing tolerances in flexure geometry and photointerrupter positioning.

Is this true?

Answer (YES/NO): NO